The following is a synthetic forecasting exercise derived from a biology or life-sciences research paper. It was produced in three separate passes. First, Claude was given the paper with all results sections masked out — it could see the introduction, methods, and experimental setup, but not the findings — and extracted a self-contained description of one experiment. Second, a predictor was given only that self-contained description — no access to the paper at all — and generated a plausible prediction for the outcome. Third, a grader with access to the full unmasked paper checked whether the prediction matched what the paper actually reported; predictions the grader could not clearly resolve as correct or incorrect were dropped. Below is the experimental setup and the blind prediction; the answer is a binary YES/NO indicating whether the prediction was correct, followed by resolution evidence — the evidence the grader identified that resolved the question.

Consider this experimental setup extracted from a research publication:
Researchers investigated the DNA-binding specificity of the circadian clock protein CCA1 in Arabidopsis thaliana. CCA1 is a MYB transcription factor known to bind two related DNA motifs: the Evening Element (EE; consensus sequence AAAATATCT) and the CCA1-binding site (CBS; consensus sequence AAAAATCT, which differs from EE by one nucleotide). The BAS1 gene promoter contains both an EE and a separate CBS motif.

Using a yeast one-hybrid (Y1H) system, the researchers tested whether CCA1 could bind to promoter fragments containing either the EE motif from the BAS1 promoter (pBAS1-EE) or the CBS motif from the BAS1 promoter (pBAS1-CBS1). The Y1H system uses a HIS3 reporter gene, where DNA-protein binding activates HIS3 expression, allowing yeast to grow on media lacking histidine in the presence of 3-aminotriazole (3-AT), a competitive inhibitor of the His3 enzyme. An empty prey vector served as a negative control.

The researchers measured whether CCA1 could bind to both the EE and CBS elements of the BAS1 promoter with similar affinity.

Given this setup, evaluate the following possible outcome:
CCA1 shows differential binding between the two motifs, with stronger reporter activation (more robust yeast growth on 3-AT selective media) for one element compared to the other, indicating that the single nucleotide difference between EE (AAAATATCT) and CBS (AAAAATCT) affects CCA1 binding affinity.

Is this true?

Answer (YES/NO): NO